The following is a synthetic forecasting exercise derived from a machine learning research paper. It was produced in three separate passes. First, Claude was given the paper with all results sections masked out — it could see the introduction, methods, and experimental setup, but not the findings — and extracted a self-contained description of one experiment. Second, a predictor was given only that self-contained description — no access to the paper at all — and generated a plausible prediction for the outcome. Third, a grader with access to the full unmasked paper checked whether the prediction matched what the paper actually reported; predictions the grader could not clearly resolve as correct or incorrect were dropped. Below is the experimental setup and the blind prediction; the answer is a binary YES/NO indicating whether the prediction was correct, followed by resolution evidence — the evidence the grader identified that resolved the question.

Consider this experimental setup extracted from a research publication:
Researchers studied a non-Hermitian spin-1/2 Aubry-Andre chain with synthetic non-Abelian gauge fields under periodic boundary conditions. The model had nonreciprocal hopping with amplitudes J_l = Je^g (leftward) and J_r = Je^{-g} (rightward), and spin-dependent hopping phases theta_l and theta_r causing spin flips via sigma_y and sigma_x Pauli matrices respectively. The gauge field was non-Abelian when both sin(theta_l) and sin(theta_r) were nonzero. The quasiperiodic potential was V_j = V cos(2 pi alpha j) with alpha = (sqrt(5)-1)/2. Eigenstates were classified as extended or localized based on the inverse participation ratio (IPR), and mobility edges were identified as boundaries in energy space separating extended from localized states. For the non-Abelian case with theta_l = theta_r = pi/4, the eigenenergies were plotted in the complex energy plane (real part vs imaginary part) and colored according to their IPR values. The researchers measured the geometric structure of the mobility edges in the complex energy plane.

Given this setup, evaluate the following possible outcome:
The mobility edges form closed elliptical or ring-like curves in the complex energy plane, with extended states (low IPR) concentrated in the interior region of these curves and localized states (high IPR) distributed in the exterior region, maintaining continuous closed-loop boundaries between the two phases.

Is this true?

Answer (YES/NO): NO